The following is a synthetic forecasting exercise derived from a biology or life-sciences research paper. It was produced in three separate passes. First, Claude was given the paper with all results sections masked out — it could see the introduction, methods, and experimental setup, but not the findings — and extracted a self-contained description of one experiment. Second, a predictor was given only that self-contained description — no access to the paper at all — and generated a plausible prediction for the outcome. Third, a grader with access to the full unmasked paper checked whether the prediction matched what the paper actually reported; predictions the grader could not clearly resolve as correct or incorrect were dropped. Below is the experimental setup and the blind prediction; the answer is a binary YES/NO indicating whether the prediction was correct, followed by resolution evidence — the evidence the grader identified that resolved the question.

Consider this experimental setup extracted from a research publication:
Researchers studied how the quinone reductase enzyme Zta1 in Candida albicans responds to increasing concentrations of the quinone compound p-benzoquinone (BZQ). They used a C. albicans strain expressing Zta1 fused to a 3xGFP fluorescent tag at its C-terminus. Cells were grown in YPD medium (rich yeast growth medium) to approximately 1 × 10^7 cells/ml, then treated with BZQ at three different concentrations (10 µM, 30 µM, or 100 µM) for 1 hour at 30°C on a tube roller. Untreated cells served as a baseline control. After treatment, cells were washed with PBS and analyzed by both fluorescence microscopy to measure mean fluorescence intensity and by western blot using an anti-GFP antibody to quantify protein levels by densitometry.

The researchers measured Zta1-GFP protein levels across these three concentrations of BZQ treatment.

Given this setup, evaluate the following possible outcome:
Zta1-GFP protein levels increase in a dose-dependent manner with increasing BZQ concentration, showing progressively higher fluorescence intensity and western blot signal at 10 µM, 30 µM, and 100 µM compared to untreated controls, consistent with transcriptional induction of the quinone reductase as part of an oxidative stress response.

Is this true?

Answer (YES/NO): NO